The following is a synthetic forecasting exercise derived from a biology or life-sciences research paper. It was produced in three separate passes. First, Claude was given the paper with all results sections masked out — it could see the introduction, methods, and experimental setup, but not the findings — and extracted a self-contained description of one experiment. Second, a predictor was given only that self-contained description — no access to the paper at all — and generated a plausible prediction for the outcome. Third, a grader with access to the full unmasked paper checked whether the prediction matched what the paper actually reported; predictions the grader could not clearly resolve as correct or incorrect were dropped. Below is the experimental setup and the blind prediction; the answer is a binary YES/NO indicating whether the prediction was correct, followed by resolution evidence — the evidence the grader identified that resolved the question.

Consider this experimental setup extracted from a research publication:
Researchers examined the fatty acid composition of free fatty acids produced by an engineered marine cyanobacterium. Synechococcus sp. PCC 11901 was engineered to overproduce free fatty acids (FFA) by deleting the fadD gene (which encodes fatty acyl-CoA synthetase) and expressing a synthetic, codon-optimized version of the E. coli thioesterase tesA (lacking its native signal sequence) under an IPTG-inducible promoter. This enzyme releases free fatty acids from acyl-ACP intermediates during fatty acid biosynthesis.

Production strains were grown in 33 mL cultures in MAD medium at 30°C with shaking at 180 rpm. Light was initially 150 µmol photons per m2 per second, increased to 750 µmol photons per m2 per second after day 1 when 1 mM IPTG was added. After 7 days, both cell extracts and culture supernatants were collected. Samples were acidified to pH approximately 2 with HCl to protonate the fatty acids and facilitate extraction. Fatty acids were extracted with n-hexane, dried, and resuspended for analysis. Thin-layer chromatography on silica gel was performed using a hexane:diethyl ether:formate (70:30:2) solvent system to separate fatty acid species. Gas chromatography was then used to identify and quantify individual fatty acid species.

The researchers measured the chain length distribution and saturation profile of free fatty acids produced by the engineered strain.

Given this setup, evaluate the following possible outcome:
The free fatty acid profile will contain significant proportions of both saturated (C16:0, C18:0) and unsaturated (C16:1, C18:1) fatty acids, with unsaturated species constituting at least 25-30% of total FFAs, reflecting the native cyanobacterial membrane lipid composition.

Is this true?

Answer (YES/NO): NO